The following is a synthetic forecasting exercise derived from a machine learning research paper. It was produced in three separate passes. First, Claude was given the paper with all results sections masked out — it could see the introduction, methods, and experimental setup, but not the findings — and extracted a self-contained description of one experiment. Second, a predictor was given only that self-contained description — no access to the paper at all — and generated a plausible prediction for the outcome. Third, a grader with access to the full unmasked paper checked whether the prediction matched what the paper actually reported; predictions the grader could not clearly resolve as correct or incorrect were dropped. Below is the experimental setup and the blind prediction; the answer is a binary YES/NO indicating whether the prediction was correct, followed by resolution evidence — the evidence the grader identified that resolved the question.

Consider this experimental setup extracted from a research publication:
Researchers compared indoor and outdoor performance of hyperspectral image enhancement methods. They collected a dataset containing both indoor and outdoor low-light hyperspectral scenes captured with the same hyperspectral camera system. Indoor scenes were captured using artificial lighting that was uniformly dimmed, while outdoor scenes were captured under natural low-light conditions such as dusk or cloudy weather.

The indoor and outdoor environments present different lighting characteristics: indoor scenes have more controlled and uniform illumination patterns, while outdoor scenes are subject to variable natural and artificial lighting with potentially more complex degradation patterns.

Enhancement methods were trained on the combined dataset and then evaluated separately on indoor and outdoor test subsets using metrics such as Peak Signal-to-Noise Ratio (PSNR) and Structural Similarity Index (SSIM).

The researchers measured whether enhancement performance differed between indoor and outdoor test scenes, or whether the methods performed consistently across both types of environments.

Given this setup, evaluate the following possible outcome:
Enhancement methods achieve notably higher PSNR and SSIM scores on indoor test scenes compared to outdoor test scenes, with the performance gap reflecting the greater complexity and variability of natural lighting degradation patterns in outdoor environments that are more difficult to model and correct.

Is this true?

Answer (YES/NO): NO